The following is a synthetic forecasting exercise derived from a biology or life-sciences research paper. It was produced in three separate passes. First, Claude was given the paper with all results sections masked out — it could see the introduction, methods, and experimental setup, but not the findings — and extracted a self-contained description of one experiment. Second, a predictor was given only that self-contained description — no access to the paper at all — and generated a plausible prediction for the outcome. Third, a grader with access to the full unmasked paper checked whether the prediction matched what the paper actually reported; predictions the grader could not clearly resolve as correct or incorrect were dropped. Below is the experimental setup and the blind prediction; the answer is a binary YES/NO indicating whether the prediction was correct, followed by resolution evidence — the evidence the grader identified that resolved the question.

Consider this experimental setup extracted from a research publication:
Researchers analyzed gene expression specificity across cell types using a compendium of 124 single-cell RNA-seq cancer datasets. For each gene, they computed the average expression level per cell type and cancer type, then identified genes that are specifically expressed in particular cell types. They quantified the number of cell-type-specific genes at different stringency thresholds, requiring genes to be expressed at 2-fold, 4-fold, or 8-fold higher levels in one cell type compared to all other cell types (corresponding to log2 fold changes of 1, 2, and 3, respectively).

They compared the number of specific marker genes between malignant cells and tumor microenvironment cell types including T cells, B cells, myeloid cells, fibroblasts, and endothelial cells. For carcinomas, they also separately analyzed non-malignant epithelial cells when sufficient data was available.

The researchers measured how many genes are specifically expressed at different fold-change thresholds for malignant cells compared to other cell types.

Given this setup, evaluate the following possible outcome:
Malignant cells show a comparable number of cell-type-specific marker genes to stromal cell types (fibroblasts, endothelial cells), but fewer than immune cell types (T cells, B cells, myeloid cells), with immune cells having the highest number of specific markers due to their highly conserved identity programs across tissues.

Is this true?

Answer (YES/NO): NO